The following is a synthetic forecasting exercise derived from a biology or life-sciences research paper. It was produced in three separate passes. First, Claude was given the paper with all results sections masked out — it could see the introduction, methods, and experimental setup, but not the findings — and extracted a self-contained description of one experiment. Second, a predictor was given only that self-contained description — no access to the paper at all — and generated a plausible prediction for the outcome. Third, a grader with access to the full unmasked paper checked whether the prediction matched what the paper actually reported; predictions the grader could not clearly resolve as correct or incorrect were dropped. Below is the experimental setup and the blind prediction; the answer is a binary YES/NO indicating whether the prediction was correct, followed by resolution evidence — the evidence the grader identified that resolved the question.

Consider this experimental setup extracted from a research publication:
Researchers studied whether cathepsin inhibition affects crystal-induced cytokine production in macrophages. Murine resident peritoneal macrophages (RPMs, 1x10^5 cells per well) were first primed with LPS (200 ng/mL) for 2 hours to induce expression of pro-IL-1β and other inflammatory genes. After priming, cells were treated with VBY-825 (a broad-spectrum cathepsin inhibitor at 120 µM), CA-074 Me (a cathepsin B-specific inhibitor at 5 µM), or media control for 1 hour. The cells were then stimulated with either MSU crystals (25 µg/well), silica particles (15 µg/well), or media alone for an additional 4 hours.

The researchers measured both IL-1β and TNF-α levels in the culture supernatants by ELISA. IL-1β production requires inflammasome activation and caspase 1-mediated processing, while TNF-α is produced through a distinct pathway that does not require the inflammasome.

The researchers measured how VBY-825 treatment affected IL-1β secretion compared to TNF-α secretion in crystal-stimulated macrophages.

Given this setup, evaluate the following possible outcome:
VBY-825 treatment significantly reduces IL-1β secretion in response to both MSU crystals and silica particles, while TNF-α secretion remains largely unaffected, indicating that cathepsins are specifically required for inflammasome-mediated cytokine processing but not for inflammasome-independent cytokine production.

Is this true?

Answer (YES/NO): YES